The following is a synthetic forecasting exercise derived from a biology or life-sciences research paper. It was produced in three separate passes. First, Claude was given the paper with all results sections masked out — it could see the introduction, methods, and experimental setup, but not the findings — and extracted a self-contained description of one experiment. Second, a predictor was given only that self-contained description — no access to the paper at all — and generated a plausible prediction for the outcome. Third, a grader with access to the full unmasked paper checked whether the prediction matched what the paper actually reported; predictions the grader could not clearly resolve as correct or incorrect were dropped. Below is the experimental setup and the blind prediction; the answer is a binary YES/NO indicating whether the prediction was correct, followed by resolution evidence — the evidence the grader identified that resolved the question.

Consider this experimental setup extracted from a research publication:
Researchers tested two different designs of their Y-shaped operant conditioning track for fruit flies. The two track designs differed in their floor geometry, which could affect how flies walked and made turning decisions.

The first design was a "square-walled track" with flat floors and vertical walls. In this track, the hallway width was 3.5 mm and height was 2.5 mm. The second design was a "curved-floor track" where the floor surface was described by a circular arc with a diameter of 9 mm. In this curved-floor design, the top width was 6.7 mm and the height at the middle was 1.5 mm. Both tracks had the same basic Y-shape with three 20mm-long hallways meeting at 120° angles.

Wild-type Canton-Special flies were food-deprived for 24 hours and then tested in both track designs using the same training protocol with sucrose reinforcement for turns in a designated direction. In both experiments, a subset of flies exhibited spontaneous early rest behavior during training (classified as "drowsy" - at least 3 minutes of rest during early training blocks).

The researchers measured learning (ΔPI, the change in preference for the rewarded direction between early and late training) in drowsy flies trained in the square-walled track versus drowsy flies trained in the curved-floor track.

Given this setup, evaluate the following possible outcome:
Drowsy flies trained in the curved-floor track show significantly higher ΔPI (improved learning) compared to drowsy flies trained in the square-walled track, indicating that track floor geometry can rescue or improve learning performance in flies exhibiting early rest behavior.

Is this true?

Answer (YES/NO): NO